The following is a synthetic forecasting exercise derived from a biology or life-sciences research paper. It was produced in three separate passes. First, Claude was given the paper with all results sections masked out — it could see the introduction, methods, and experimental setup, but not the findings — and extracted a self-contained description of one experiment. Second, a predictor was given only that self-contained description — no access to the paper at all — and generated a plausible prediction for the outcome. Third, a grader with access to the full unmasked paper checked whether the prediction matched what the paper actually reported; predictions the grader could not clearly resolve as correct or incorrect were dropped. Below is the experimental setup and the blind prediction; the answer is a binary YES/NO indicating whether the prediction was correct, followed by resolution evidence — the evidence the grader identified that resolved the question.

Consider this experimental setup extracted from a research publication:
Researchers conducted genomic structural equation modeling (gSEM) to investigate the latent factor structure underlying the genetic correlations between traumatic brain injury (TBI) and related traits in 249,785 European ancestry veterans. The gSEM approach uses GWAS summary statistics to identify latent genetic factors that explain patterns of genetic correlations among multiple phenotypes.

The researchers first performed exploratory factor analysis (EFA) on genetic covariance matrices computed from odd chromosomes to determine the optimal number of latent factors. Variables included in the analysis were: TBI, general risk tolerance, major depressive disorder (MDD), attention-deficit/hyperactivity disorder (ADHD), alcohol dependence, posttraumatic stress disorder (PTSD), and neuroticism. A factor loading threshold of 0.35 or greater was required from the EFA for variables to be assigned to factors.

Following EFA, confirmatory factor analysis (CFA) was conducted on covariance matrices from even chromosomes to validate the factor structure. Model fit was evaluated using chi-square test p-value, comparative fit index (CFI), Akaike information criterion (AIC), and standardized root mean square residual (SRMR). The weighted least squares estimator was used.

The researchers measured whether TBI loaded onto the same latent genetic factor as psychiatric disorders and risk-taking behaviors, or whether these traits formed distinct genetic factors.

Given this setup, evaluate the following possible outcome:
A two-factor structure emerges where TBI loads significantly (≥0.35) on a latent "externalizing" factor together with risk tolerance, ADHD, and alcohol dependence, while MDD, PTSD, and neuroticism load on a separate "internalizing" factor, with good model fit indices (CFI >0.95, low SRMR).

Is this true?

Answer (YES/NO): NO